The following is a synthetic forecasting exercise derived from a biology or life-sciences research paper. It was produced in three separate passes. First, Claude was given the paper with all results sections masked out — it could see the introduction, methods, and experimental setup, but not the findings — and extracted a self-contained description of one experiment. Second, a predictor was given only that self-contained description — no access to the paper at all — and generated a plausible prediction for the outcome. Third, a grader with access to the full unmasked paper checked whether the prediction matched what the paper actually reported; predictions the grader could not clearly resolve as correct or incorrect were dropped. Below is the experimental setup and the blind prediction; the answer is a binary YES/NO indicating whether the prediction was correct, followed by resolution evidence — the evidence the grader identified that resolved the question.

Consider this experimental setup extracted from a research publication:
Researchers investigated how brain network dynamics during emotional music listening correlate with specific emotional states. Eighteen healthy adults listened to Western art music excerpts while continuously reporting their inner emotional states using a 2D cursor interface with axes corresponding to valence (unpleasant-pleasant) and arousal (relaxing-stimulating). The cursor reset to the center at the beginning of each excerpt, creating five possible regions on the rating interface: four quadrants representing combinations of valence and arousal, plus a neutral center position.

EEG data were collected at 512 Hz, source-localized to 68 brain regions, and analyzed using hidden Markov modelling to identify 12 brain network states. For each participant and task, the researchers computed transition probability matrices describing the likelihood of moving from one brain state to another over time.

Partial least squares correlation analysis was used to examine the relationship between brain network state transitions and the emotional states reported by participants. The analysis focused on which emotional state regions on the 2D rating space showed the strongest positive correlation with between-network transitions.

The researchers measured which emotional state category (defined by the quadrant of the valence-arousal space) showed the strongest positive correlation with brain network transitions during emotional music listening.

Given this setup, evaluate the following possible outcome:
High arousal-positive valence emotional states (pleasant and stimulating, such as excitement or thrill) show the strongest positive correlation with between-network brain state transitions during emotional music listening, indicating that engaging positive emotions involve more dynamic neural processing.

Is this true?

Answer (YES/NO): NO